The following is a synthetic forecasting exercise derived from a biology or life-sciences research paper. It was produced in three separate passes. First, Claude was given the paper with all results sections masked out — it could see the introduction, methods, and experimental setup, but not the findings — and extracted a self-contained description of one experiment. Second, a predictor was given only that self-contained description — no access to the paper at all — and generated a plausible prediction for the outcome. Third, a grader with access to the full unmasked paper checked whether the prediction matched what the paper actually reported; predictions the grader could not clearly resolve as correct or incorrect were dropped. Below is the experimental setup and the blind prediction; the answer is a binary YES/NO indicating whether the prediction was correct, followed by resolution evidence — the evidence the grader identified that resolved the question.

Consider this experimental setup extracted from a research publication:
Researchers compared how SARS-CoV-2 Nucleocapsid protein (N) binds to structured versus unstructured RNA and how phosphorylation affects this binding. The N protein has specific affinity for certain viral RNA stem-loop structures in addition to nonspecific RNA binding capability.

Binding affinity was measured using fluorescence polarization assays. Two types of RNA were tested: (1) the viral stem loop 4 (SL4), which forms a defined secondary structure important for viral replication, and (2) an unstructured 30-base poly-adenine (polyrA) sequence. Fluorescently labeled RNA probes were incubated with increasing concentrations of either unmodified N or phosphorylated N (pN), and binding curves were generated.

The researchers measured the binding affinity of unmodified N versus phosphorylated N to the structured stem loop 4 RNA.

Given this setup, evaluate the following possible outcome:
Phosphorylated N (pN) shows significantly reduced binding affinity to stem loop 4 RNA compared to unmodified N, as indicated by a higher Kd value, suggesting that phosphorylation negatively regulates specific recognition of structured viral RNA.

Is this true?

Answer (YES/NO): YES